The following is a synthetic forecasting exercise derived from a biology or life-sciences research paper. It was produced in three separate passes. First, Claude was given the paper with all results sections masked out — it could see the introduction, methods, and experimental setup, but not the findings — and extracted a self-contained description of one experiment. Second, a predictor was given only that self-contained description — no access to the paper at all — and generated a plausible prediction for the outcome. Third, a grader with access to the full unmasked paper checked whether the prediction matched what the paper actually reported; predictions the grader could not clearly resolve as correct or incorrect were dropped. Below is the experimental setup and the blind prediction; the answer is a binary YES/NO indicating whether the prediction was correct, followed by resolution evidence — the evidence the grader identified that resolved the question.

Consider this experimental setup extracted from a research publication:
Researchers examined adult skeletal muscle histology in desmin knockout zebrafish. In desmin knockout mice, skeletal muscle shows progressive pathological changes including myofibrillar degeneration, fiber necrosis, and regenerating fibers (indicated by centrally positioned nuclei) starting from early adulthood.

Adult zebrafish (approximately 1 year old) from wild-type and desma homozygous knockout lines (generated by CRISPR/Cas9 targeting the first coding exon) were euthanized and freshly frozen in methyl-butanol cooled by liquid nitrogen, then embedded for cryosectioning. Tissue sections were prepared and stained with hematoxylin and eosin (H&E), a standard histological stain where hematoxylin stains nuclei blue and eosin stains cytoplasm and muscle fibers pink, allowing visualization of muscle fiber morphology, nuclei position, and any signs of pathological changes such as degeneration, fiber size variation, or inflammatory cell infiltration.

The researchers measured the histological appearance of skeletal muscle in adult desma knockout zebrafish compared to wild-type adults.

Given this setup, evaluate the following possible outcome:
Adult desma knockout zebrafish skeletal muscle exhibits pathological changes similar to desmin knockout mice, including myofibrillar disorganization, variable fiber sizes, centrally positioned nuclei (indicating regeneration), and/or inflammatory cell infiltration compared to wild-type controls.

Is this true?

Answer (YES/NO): NO